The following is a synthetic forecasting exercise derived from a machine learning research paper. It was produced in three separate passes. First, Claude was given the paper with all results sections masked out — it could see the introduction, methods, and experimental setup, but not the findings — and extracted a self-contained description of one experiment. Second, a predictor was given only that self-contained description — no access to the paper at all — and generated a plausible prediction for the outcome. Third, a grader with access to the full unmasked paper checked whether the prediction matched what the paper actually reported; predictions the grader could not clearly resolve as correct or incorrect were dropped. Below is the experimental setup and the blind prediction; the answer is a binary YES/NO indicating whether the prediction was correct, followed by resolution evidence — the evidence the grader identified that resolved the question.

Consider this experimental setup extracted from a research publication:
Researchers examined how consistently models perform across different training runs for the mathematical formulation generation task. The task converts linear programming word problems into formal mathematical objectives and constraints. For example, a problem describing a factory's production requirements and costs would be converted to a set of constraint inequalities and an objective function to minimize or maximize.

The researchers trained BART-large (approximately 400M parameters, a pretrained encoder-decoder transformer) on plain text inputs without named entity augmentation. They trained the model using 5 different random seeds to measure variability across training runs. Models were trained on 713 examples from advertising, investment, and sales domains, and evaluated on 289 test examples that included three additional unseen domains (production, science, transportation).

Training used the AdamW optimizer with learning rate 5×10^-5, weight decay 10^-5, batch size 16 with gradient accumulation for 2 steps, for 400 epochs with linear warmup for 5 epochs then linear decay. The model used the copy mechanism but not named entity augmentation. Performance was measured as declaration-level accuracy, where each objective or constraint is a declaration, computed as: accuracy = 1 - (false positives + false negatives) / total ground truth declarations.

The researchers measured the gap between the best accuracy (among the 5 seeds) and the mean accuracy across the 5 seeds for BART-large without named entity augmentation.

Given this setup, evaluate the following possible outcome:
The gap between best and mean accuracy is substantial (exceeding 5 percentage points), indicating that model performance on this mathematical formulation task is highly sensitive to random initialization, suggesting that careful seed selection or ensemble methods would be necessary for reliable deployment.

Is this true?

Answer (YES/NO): NO